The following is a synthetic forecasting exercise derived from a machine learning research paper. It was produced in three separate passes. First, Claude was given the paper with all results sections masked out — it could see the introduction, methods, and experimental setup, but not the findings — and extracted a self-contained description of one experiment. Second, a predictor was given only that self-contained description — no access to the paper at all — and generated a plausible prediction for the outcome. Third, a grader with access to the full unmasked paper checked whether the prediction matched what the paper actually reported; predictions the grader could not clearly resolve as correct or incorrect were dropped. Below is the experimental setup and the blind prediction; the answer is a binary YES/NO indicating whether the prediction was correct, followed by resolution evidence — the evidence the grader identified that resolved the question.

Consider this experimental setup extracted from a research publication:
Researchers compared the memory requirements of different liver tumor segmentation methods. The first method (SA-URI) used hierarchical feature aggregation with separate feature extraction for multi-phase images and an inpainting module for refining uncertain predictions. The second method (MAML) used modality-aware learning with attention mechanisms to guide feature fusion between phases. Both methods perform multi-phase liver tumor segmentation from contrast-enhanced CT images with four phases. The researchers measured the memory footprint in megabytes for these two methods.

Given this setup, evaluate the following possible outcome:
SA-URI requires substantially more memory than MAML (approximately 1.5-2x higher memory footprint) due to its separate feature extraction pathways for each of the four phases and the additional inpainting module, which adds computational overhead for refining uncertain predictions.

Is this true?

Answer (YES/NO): NO